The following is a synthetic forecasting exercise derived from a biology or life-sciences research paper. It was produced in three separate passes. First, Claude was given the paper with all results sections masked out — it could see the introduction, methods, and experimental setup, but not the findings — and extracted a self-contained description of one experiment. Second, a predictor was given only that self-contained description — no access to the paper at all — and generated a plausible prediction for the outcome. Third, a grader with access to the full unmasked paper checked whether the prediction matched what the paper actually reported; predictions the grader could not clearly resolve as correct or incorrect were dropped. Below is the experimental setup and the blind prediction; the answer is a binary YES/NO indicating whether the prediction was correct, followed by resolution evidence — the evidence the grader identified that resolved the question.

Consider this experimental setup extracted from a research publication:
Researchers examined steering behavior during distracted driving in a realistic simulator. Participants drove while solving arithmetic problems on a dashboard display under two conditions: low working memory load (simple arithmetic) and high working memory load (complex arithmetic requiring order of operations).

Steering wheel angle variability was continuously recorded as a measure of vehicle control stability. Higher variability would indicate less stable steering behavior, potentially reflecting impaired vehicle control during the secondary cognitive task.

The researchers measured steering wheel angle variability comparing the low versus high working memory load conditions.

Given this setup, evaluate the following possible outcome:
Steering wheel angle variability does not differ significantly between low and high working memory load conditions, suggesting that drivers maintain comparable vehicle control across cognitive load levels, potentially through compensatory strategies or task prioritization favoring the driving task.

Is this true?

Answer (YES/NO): NO